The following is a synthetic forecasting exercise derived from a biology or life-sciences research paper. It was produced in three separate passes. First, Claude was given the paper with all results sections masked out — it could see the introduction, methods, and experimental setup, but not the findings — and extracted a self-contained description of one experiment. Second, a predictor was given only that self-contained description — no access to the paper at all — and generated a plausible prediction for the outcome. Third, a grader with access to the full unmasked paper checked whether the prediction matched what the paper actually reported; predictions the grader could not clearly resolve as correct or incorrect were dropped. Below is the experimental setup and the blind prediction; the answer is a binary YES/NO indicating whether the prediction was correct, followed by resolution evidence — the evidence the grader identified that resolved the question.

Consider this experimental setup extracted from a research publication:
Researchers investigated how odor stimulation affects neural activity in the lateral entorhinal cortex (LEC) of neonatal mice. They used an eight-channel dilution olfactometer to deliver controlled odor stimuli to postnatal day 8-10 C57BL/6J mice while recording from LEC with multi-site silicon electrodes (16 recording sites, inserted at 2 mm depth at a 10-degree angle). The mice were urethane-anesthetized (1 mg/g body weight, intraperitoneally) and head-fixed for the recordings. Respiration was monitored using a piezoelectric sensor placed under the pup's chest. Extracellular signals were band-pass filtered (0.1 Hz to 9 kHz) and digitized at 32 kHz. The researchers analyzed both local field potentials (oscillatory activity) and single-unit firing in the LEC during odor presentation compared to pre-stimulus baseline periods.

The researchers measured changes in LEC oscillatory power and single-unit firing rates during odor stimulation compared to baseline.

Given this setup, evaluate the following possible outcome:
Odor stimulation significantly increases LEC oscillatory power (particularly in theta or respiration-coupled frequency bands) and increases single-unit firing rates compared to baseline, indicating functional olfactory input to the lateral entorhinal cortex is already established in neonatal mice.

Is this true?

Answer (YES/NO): YES